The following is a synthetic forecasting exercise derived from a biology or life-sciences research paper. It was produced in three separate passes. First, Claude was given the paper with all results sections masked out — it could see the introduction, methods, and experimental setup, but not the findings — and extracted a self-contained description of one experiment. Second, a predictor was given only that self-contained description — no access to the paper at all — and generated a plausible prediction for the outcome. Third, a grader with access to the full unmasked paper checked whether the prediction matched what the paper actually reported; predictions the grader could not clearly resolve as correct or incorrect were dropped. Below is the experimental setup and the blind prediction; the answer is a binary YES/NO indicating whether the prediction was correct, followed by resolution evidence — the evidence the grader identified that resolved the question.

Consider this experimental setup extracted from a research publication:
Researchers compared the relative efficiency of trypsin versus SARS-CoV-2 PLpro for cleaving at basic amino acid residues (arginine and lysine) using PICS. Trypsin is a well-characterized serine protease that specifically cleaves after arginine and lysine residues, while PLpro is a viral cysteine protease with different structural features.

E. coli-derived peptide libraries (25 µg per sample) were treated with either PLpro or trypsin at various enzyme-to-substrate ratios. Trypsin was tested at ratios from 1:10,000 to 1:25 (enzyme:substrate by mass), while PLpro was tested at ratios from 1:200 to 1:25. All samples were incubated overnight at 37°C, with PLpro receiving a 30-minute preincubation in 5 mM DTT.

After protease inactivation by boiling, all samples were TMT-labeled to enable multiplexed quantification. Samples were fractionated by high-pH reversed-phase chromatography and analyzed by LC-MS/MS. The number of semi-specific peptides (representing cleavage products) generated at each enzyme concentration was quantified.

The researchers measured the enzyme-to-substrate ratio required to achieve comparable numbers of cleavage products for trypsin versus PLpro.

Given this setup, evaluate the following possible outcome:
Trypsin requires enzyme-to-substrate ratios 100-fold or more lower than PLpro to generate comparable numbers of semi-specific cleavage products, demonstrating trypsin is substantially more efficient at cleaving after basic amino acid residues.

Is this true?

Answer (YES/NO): NO